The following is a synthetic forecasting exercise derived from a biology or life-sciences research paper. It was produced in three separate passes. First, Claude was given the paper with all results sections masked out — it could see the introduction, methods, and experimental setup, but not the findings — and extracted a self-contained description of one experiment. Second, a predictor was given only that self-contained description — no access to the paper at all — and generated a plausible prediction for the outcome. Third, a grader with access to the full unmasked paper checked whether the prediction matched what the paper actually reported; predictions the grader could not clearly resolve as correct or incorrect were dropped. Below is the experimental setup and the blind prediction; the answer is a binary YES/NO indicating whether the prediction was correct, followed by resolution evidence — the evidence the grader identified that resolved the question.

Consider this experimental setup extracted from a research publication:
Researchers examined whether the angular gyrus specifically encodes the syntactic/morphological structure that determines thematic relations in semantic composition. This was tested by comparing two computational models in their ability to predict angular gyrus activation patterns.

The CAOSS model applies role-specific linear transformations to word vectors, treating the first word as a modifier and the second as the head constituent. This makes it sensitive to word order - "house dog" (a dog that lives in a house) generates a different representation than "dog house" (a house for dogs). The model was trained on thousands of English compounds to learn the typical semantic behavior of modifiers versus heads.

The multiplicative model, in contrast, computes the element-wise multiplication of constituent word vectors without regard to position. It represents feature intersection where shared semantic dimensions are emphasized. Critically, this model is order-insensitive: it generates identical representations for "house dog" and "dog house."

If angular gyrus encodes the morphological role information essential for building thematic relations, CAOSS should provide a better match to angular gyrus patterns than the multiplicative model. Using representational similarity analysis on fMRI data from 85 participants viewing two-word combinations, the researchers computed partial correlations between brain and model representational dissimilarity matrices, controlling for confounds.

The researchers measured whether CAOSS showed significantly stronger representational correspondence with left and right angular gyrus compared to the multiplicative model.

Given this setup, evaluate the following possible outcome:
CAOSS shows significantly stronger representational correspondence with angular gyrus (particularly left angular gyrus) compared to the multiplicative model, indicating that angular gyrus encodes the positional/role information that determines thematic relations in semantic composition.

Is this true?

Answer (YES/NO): NO